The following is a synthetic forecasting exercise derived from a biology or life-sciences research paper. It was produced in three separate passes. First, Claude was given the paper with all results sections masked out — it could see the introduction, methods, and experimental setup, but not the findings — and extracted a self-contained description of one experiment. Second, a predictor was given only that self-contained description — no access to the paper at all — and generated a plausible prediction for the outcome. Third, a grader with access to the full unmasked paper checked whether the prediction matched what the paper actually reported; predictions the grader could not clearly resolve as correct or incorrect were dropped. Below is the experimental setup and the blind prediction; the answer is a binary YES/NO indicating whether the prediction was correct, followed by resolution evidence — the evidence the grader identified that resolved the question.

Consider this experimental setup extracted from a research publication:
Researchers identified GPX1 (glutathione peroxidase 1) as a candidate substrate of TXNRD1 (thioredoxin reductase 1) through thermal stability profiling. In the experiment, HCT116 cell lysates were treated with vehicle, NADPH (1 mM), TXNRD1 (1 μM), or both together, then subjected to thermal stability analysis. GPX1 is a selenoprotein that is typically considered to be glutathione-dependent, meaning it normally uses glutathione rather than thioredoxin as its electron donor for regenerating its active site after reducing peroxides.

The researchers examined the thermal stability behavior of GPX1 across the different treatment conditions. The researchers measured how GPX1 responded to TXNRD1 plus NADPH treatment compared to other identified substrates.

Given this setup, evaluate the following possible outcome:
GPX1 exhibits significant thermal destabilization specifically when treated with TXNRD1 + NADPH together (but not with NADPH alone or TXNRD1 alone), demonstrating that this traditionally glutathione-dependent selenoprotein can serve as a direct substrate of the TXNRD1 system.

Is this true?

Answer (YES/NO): YES